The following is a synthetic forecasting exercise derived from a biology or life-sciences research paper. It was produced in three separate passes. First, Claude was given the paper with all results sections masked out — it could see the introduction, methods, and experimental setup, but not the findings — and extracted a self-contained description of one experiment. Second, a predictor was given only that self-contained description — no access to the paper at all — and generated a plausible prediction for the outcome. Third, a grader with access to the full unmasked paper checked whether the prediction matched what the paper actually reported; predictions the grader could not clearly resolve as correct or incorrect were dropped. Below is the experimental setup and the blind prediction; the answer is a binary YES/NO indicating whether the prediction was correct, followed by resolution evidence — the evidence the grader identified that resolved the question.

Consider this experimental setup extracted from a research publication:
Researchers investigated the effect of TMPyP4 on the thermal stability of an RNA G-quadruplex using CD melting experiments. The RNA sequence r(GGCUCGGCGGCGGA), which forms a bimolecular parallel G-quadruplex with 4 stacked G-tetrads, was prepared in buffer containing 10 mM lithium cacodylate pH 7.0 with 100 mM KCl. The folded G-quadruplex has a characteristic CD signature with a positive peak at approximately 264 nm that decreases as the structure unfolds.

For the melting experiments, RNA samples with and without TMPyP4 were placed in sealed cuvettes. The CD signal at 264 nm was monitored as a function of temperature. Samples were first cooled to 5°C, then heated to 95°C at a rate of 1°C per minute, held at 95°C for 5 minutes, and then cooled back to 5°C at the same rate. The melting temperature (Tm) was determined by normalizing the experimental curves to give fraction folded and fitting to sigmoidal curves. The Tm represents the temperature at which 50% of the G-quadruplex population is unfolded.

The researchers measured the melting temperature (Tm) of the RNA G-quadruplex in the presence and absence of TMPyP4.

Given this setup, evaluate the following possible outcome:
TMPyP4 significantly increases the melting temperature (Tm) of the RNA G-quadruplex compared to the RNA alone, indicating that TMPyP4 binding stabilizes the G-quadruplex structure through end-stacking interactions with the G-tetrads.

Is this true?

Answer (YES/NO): NO